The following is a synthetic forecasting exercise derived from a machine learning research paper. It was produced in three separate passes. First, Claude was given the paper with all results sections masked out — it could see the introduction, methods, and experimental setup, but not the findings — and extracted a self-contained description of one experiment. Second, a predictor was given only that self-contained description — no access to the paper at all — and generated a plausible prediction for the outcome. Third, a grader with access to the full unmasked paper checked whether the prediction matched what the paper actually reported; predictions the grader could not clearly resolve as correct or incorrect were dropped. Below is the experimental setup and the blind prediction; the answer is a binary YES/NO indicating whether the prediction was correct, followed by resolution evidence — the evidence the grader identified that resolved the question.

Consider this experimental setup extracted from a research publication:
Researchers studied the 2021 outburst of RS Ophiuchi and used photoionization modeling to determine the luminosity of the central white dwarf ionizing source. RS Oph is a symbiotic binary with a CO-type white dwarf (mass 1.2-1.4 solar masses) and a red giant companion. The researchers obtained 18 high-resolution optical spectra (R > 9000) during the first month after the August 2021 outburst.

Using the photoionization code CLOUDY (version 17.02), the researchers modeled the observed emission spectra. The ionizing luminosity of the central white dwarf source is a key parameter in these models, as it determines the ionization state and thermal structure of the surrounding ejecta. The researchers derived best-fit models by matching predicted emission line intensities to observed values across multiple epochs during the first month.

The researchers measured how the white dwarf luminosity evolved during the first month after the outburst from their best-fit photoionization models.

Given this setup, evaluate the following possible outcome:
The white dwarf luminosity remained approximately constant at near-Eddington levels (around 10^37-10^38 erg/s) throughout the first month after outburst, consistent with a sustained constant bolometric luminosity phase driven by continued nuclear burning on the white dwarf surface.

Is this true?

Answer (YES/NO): YES